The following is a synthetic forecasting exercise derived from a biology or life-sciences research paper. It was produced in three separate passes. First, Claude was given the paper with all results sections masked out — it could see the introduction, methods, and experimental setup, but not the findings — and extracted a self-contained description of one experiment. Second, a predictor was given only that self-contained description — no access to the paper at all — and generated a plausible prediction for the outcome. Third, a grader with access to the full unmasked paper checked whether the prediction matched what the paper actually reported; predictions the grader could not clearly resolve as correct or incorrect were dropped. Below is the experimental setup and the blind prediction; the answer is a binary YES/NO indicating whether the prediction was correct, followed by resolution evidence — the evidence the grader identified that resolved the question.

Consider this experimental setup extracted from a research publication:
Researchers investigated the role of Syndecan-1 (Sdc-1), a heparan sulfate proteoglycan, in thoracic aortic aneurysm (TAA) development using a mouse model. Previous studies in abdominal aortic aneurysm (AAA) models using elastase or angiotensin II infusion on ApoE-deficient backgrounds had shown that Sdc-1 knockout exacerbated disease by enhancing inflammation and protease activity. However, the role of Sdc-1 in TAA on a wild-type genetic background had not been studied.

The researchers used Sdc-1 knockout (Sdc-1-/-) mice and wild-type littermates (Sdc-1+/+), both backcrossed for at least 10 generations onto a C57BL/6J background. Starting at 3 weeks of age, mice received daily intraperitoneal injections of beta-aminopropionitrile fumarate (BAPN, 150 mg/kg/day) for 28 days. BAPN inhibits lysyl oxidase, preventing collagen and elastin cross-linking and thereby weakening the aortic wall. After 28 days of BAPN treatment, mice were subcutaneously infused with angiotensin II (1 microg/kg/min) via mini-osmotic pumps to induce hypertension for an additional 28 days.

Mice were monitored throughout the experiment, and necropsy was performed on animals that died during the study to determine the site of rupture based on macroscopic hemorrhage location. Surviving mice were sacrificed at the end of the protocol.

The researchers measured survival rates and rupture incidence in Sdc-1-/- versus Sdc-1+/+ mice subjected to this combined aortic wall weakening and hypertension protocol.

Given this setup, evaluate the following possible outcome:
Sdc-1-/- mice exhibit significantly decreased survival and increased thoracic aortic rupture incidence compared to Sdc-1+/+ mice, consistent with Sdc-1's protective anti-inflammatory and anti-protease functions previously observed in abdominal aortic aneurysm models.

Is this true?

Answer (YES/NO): NO